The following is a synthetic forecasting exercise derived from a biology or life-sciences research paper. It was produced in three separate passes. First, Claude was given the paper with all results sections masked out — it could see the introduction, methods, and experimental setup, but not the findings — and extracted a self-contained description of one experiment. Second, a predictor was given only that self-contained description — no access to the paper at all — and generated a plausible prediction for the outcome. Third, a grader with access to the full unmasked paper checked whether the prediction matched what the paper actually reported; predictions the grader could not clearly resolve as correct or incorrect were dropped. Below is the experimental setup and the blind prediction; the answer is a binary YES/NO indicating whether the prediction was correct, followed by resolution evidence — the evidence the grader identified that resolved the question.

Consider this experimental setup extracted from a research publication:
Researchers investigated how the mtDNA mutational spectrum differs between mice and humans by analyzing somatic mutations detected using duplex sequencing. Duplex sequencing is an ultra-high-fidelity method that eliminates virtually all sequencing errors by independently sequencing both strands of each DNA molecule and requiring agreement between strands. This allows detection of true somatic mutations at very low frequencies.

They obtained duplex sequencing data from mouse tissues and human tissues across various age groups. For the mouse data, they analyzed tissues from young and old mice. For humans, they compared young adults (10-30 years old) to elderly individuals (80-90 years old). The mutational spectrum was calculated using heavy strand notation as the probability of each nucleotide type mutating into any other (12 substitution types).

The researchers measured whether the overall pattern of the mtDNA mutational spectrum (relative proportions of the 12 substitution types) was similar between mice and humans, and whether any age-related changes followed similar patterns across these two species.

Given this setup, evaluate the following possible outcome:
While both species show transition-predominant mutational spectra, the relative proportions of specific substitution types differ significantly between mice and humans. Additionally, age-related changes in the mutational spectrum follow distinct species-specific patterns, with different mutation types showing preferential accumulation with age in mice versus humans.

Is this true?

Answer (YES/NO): NO